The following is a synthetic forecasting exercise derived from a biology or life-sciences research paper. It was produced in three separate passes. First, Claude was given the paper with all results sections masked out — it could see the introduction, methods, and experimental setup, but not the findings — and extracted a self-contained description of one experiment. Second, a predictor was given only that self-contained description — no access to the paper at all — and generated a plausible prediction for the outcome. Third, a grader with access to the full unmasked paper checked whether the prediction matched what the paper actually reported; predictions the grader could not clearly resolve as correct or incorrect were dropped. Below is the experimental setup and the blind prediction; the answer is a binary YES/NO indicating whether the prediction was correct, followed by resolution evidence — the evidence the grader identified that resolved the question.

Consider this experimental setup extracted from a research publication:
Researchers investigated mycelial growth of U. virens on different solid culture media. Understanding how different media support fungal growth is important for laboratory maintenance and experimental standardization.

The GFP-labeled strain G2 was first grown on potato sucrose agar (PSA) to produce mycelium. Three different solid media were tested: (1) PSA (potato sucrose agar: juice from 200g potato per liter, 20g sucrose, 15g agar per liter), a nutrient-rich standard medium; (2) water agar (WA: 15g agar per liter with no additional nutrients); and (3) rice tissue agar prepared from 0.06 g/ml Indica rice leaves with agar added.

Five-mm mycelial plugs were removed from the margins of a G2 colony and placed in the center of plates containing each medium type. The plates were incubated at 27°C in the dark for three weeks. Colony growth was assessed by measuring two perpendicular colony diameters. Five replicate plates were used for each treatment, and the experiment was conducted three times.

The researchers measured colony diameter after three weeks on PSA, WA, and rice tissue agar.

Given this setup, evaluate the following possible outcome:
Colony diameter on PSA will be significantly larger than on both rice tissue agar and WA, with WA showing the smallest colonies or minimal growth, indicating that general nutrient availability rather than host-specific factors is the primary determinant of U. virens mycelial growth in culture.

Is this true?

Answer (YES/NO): NO